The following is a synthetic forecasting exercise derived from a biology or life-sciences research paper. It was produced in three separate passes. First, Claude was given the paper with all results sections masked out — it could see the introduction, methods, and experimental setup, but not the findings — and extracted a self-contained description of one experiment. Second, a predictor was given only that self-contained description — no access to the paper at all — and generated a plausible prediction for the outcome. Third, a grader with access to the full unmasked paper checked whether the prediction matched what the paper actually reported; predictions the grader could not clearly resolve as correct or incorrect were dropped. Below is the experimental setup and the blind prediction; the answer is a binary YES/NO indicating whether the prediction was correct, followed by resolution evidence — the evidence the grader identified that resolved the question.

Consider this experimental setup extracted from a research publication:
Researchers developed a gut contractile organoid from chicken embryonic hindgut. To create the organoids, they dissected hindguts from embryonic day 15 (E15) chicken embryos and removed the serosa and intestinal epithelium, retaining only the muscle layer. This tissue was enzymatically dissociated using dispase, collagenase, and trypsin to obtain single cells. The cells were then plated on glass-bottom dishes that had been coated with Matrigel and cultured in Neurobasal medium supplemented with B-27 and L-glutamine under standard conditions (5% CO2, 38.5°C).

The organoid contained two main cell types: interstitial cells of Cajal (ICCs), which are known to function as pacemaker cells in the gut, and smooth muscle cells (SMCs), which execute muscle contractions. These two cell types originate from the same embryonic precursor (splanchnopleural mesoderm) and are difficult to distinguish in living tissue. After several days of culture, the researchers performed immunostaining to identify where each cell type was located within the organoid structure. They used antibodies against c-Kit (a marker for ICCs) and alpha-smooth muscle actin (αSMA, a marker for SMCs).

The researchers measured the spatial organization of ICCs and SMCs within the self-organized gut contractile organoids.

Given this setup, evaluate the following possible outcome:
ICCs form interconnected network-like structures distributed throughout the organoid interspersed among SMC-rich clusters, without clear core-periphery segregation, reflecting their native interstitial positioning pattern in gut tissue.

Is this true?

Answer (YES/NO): NO